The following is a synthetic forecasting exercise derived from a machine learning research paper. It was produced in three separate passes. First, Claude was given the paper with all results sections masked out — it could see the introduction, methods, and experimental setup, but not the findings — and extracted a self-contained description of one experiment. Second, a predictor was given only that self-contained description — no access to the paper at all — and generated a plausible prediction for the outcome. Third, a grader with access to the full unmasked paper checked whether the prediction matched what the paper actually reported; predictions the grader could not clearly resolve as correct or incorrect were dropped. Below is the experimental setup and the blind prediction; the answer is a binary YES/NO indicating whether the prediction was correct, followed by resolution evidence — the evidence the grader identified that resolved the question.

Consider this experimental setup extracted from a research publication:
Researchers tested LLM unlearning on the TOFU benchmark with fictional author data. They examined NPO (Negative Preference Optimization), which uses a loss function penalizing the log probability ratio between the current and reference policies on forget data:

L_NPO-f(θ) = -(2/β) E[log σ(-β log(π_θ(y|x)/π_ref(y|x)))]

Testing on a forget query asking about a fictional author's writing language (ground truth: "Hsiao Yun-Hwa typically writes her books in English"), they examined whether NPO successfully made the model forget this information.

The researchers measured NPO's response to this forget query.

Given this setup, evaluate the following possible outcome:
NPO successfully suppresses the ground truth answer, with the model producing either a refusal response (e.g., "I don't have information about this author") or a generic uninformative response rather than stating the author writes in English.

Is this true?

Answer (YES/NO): NO